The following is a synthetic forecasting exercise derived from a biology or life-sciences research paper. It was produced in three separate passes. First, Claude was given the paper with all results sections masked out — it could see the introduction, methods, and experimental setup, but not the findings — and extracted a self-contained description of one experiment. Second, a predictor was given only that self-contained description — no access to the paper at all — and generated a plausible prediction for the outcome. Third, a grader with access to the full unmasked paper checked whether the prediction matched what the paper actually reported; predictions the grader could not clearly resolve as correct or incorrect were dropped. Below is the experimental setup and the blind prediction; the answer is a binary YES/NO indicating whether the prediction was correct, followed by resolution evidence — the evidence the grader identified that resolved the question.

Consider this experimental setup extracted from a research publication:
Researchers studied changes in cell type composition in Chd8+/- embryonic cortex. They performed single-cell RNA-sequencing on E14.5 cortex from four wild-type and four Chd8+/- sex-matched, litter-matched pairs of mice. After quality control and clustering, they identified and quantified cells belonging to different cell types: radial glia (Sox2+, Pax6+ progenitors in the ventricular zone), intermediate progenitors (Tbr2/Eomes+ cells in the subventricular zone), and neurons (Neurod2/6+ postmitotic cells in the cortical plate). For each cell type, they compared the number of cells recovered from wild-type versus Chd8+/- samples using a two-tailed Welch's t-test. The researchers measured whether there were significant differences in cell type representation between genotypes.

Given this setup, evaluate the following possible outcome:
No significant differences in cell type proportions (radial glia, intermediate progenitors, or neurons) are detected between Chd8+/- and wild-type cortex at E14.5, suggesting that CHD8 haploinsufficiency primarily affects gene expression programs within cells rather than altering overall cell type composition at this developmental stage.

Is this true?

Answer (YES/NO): YES